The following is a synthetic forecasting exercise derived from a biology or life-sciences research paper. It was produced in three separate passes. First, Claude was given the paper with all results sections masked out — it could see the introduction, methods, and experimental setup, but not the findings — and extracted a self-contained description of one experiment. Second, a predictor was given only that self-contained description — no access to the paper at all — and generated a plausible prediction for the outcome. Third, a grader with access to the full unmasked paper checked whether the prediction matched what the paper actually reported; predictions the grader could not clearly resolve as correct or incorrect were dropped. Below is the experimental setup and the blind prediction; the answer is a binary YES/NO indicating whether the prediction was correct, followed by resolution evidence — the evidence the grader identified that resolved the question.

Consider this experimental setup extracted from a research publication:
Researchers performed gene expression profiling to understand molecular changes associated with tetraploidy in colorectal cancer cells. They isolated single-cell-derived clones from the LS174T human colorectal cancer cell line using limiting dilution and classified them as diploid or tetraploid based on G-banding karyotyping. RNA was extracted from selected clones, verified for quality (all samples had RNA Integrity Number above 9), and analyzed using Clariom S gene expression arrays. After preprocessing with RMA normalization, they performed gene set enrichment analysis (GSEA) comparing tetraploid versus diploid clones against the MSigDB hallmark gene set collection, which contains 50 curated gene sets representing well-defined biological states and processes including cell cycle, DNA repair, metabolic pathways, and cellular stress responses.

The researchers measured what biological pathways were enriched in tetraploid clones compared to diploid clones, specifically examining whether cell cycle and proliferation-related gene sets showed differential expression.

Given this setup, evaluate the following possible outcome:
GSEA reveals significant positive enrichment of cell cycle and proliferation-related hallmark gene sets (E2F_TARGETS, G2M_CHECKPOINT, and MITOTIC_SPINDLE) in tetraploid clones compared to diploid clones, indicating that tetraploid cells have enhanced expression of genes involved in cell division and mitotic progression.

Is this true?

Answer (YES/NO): NO